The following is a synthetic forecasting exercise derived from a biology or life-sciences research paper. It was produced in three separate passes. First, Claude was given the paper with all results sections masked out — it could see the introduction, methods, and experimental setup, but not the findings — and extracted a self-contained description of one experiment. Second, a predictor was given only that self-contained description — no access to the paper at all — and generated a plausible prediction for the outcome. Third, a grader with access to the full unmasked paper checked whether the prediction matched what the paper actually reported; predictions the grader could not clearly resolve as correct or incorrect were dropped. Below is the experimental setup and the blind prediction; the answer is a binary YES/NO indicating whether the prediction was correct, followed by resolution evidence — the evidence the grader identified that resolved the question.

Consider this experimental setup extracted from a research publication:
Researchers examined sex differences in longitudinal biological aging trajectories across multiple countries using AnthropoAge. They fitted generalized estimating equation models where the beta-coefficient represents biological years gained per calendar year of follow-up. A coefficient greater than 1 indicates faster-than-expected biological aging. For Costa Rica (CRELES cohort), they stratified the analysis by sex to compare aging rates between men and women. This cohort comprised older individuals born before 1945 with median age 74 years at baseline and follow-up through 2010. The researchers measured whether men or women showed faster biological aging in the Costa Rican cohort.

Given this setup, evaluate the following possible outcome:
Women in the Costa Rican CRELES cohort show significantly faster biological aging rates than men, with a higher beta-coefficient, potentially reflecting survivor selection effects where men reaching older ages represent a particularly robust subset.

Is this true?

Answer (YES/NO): YES